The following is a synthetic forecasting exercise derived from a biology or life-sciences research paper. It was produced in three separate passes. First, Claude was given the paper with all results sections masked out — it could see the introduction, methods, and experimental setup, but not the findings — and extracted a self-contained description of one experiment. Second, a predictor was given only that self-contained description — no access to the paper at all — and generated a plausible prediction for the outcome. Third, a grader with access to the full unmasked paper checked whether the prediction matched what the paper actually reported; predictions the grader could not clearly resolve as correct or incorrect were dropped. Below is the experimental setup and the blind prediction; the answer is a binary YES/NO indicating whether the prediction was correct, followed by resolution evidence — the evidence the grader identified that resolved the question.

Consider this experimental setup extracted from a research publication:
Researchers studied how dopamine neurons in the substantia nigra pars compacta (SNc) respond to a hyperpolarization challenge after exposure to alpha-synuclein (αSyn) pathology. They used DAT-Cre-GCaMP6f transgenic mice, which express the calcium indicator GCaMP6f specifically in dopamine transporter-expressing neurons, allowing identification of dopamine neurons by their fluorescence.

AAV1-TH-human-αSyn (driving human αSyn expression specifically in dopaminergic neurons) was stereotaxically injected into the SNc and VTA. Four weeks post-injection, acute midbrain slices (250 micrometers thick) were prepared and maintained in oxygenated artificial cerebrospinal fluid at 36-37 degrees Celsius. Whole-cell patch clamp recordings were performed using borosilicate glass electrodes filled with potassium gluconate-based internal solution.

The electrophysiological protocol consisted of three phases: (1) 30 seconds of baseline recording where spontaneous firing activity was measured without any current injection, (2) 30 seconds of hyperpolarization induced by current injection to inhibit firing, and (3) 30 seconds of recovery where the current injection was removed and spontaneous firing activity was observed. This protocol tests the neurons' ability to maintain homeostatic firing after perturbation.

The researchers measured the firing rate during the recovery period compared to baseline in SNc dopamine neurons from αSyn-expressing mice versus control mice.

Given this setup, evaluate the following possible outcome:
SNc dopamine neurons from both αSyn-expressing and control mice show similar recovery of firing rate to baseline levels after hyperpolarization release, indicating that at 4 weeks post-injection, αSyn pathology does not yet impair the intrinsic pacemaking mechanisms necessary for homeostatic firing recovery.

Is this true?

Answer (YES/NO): NO